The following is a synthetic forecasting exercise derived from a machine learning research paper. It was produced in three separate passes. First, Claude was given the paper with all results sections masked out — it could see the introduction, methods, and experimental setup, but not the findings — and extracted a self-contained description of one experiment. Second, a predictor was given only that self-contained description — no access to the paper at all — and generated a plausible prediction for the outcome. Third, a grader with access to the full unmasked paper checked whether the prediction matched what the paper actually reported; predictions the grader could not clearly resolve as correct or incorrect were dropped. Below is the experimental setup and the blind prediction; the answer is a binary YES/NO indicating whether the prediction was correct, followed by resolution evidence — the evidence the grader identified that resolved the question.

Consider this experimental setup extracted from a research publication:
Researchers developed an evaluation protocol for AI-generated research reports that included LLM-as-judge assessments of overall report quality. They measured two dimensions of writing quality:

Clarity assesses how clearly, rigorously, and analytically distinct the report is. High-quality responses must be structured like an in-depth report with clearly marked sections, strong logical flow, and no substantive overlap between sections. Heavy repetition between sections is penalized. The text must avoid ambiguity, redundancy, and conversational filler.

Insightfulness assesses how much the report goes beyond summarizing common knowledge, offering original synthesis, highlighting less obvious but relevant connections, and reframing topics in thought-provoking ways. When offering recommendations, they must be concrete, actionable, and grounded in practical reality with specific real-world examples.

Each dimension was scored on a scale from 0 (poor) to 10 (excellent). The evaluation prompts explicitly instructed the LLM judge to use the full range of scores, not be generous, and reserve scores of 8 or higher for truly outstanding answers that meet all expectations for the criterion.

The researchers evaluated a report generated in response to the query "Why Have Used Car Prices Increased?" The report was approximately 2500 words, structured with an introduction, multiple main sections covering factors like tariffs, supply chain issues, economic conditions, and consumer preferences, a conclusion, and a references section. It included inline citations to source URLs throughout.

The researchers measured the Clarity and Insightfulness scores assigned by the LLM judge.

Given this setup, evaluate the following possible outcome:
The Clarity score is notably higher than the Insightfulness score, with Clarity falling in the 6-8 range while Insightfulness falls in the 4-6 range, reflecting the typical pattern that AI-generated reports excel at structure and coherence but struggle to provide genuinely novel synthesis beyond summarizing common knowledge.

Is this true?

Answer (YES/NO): NO